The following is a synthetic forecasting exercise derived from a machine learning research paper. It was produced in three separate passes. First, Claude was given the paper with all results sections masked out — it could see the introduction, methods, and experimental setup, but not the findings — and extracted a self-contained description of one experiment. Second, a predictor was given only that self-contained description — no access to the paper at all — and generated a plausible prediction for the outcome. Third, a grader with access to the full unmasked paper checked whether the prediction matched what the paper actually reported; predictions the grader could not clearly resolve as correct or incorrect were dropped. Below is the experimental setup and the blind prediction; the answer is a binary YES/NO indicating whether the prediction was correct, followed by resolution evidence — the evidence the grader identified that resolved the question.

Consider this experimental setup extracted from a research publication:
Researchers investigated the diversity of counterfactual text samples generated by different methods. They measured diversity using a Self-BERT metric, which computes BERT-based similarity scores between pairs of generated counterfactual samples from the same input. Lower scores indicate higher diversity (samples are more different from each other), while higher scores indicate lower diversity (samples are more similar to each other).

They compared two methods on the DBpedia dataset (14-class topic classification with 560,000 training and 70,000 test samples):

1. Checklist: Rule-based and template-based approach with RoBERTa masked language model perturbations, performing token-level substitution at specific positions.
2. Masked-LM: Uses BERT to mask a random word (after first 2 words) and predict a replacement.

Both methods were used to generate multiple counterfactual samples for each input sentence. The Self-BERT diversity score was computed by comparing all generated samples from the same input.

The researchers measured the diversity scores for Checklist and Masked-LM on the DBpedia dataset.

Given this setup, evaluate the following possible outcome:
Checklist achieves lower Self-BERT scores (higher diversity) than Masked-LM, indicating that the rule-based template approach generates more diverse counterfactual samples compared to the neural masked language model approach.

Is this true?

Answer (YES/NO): NO